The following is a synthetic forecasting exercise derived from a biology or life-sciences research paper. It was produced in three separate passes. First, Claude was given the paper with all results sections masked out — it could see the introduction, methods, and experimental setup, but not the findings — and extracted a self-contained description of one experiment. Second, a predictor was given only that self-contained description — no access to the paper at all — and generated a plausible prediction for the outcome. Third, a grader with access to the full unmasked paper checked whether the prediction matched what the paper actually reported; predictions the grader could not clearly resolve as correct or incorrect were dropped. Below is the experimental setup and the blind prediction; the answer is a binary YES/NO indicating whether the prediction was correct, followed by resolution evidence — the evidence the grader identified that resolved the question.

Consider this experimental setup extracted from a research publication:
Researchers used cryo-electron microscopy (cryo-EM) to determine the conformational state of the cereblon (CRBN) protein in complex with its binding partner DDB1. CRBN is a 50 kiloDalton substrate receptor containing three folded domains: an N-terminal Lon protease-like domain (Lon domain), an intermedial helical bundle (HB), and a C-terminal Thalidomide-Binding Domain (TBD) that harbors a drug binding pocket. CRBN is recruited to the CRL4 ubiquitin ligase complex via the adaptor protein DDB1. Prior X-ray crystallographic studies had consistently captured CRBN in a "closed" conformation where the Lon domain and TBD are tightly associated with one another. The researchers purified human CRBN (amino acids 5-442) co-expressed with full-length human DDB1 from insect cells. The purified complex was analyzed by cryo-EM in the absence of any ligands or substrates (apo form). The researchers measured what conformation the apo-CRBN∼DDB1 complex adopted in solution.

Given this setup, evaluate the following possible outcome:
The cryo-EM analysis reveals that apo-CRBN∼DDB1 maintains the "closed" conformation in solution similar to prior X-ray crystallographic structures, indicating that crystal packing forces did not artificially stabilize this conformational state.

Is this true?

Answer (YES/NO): NO